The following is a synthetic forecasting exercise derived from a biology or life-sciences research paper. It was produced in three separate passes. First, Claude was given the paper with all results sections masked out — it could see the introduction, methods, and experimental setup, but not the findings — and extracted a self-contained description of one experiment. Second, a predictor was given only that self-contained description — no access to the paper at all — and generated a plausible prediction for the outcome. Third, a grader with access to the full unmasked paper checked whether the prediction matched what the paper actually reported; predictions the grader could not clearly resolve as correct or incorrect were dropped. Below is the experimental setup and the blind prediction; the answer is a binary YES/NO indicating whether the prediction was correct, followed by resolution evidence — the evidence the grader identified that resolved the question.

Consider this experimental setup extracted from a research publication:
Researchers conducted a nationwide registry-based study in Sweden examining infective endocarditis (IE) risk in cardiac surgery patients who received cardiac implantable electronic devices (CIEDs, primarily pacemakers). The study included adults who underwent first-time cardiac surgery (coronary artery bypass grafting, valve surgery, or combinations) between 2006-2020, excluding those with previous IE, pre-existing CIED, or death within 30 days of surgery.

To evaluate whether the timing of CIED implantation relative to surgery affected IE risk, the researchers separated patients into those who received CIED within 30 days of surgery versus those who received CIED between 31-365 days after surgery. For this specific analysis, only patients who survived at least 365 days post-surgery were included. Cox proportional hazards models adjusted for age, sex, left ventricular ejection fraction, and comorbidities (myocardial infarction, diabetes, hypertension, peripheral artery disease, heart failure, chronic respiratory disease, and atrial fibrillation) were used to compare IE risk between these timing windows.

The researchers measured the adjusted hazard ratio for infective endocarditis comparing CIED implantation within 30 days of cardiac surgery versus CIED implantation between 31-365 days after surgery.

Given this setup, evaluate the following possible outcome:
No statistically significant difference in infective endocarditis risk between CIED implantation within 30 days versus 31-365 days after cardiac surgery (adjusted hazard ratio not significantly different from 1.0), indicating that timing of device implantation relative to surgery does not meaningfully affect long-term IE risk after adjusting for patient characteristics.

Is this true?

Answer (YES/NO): YES